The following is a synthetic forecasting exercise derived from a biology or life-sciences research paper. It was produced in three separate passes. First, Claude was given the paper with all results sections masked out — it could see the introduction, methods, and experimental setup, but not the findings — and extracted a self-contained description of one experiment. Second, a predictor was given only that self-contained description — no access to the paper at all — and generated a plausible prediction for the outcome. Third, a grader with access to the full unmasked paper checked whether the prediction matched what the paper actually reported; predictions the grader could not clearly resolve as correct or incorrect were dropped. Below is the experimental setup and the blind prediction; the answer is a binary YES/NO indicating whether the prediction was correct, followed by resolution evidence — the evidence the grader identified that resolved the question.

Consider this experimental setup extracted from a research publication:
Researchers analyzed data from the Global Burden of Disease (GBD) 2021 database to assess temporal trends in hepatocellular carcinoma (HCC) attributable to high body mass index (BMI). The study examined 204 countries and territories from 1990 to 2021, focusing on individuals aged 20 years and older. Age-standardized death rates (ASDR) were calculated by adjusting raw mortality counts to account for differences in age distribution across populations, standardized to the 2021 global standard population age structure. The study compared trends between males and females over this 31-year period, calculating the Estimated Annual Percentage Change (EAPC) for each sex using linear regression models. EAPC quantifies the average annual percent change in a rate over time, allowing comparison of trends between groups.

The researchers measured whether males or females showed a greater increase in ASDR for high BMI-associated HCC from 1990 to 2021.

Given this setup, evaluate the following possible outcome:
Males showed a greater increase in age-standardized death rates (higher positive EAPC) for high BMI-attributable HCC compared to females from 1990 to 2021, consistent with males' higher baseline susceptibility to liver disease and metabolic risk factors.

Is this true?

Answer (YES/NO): YES